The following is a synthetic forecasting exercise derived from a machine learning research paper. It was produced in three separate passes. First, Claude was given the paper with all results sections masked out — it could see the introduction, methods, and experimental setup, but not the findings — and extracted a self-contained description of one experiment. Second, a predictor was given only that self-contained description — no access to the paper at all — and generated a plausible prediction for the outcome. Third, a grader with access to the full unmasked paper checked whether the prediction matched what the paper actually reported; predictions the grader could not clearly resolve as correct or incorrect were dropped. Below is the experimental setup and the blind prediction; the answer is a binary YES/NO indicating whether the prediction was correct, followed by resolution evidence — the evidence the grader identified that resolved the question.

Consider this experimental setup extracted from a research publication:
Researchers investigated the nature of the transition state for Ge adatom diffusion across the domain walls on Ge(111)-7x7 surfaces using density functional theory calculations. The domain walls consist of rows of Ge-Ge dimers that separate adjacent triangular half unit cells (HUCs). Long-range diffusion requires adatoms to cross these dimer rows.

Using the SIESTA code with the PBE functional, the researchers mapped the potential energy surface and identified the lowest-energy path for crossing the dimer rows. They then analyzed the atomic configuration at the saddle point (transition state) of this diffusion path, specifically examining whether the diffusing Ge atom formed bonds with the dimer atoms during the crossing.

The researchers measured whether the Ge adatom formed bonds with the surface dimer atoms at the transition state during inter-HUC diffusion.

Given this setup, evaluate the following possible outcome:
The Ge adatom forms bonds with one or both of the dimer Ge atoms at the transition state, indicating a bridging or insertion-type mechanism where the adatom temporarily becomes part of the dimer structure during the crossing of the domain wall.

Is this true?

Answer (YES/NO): NO